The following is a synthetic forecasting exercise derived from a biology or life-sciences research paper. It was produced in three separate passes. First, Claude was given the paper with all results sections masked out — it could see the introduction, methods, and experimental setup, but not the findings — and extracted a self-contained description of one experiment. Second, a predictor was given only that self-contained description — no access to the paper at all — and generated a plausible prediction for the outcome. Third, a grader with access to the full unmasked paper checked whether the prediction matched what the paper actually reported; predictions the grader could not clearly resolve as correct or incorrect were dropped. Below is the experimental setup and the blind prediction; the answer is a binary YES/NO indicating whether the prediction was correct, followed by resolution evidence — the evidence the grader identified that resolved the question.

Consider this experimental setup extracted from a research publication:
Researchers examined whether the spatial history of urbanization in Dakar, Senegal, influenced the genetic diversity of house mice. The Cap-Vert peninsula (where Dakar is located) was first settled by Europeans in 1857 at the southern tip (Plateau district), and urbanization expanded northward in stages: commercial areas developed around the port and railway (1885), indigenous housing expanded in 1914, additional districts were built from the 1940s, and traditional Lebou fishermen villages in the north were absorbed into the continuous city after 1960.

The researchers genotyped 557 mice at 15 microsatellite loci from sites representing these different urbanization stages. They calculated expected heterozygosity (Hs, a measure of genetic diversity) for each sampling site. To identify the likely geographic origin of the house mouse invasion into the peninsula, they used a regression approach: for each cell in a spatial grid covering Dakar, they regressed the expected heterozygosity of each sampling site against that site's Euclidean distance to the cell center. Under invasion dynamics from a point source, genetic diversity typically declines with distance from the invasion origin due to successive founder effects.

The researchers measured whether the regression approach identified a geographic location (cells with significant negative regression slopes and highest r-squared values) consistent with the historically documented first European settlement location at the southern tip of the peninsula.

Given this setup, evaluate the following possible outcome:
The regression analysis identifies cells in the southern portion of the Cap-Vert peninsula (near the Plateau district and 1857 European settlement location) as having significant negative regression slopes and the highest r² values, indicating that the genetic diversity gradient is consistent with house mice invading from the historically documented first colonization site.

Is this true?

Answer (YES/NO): YES